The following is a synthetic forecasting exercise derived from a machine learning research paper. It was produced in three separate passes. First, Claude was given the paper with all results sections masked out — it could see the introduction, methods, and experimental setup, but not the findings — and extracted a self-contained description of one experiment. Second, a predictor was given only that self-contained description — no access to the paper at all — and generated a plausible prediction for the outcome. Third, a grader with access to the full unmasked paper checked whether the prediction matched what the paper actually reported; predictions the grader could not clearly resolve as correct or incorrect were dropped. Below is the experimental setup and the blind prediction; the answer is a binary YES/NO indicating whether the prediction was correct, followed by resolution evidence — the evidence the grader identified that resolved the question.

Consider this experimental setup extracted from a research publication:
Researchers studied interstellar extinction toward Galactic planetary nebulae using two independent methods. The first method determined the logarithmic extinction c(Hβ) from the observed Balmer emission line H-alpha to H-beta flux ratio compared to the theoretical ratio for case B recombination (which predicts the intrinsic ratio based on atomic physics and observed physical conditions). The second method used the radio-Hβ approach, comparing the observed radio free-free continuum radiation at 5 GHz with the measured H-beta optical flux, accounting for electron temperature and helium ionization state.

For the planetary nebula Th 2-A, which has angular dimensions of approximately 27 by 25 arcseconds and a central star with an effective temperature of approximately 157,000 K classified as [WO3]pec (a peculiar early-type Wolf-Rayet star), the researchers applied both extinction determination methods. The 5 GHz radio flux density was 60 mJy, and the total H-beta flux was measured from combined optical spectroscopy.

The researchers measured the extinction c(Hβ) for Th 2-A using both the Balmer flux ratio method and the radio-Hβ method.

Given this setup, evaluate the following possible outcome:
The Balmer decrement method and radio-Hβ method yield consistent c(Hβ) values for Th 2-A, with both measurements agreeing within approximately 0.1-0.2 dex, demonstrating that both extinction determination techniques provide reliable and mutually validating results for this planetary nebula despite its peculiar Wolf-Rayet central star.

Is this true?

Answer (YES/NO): NO